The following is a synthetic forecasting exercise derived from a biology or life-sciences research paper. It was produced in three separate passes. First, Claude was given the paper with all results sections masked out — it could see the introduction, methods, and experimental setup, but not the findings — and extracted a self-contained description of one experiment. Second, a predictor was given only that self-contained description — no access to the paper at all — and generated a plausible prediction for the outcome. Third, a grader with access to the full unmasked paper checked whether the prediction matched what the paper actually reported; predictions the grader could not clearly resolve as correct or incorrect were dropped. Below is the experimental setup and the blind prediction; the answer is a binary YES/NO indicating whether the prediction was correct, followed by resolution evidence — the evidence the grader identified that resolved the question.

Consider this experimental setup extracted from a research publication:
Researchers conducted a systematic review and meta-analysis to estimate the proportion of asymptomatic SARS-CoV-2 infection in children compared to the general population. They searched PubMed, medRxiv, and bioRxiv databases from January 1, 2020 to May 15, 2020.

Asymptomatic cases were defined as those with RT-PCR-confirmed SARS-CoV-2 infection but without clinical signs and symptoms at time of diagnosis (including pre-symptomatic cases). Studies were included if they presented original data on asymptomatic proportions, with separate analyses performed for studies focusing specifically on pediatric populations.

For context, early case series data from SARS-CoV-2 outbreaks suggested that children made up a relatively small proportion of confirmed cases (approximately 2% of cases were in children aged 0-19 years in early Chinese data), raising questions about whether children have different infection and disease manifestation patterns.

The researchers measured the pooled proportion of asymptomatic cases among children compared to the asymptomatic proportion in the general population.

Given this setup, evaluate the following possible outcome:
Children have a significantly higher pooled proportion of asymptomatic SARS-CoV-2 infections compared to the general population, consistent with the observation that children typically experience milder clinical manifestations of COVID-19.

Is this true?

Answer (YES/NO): YES